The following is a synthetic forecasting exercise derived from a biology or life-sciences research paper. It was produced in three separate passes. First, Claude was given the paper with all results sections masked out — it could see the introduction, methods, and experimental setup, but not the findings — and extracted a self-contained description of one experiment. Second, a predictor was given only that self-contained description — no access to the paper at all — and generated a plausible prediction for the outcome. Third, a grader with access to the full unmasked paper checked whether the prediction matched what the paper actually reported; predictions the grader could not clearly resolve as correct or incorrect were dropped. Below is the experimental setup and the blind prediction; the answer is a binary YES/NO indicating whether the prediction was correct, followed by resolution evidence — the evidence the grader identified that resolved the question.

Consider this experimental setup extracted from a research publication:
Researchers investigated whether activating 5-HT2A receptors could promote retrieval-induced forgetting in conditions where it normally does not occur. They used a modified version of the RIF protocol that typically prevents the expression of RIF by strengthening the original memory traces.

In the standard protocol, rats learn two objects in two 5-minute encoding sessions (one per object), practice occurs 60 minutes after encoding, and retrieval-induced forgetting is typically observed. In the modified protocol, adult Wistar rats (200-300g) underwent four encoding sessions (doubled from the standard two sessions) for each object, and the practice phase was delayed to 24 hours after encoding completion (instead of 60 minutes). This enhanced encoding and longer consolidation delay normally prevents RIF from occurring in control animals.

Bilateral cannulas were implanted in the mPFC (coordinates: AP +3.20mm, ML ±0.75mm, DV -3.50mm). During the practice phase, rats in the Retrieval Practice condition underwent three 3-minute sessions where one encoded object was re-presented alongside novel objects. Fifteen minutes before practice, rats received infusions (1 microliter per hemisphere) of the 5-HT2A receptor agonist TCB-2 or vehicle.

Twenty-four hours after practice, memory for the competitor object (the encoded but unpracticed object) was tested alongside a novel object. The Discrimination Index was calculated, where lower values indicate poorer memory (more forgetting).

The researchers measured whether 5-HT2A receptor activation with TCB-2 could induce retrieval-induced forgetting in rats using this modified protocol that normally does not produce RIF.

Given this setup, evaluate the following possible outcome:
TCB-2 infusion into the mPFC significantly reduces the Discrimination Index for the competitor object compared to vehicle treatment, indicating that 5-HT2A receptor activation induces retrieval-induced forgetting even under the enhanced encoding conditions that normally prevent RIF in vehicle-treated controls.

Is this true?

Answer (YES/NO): YES